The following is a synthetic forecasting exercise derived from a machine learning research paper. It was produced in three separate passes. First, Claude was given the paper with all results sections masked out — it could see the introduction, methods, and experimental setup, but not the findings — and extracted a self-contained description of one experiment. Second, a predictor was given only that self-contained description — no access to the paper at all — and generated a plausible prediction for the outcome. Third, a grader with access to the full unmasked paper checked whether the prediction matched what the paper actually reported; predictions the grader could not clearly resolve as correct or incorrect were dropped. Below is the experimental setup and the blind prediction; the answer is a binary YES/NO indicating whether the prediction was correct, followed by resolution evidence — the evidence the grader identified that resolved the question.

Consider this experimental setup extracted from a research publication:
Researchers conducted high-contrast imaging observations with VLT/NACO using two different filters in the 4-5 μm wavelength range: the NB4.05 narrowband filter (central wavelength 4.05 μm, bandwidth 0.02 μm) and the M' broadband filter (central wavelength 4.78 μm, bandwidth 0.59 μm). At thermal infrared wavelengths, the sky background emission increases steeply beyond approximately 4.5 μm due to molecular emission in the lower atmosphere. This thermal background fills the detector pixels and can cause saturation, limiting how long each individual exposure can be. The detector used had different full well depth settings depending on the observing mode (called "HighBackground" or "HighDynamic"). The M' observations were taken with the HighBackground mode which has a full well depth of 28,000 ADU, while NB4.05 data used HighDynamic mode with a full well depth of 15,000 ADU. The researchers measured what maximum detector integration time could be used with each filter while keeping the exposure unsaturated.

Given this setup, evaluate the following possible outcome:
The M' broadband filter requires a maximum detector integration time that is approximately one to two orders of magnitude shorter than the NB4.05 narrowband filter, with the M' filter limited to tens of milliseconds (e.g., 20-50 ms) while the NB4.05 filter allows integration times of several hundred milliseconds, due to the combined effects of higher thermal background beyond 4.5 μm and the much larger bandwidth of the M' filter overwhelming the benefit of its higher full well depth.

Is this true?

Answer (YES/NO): NO